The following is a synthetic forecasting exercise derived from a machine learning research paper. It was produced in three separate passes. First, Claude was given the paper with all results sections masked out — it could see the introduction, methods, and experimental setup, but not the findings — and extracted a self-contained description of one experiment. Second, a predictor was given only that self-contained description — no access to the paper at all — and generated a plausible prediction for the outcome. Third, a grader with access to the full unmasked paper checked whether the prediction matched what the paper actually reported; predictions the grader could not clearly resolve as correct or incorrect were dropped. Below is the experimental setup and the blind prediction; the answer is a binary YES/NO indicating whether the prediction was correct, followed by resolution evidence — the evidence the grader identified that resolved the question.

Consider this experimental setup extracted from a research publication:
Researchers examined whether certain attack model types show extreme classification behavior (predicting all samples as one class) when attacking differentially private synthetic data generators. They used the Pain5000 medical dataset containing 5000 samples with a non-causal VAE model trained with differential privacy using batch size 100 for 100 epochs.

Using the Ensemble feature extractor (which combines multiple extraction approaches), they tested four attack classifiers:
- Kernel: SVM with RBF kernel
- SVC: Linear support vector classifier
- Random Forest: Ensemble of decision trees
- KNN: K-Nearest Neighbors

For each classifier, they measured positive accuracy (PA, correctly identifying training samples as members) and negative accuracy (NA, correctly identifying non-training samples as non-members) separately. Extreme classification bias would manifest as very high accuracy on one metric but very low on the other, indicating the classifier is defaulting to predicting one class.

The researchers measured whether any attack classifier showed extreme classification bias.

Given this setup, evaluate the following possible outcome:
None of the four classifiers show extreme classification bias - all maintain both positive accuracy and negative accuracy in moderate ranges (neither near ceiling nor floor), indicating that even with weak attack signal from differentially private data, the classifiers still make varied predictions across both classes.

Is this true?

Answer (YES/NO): NO